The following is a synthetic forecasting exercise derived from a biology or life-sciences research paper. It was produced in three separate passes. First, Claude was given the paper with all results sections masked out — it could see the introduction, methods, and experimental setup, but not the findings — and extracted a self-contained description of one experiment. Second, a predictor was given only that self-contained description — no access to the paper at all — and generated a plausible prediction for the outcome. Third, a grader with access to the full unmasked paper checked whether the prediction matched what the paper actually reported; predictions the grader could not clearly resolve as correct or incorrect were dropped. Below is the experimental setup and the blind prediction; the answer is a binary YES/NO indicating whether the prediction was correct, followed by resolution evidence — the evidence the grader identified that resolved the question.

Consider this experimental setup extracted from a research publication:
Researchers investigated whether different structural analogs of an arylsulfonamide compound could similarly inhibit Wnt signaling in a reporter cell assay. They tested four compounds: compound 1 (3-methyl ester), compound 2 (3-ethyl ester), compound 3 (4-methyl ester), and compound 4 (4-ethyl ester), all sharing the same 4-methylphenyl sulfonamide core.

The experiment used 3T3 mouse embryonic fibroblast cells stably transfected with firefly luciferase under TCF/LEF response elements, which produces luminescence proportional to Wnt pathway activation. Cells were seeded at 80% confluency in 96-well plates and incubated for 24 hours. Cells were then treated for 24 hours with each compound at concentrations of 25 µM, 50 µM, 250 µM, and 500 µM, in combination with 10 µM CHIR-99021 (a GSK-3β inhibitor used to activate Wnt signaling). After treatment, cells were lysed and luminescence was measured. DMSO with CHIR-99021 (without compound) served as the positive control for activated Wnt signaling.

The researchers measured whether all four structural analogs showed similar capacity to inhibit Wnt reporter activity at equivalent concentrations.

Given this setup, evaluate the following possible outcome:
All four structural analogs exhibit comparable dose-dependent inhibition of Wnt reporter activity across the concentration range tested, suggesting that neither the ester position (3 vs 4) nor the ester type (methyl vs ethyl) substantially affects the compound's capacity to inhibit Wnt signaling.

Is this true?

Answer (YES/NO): NO